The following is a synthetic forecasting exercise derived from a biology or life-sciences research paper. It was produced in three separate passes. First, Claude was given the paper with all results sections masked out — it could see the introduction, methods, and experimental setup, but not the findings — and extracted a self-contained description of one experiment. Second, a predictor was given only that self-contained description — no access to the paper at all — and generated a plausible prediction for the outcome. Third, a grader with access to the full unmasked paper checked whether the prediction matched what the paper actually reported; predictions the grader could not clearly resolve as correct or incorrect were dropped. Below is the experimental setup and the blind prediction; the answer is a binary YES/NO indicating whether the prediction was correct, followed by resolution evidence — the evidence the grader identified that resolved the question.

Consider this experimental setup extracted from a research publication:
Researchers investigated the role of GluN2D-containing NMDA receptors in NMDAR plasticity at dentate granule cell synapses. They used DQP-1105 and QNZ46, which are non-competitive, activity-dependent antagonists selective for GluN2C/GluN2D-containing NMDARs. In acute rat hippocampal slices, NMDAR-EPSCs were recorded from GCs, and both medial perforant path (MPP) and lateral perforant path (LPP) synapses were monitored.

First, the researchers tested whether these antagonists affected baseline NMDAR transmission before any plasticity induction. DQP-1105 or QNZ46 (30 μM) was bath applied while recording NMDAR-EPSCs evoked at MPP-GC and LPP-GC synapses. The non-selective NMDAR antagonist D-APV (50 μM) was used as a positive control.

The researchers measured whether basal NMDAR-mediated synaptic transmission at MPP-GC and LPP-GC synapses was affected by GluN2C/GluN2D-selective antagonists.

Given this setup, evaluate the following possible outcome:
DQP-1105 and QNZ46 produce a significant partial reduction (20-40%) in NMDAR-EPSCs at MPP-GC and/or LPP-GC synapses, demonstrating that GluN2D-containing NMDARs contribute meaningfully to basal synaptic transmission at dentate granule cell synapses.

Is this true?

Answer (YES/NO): NO